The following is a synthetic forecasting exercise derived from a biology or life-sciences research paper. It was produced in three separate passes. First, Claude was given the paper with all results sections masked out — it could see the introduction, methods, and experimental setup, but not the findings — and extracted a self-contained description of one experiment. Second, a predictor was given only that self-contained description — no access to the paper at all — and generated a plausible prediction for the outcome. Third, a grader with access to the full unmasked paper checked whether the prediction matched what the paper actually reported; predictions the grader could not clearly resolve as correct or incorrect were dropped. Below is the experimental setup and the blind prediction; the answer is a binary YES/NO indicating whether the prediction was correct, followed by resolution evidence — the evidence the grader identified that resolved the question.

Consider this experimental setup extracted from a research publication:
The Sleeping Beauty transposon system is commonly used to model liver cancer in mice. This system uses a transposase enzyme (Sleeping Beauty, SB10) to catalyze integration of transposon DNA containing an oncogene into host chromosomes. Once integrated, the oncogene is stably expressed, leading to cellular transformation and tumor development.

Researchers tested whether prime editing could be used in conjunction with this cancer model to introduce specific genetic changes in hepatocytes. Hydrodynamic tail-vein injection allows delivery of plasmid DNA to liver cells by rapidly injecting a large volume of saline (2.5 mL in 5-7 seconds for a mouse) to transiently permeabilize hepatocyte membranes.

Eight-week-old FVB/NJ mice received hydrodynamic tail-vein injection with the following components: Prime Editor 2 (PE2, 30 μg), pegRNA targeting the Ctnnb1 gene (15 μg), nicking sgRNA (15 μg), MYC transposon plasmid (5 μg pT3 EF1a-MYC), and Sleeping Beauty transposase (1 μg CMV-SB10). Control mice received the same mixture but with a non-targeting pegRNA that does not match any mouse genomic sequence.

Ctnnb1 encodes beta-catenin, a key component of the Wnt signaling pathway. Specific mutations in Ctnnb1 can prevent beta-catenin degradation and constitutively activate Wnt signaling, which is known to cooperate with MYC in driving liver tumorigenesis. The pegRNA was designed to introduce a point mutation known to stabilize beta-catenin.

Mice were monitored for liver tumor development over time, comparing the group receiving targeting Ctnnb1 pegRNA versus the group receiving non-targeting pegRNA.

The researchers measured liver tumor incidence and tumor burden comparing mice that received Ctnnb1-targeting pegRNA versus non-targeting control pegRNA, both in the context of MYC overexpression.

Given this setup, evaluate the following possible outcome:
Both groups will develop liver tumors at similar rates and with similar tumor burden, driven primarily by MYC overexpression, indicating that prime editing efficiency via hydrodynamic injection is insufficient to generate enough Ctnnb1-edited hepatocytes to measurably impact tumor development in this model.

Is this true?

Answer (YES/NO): NO